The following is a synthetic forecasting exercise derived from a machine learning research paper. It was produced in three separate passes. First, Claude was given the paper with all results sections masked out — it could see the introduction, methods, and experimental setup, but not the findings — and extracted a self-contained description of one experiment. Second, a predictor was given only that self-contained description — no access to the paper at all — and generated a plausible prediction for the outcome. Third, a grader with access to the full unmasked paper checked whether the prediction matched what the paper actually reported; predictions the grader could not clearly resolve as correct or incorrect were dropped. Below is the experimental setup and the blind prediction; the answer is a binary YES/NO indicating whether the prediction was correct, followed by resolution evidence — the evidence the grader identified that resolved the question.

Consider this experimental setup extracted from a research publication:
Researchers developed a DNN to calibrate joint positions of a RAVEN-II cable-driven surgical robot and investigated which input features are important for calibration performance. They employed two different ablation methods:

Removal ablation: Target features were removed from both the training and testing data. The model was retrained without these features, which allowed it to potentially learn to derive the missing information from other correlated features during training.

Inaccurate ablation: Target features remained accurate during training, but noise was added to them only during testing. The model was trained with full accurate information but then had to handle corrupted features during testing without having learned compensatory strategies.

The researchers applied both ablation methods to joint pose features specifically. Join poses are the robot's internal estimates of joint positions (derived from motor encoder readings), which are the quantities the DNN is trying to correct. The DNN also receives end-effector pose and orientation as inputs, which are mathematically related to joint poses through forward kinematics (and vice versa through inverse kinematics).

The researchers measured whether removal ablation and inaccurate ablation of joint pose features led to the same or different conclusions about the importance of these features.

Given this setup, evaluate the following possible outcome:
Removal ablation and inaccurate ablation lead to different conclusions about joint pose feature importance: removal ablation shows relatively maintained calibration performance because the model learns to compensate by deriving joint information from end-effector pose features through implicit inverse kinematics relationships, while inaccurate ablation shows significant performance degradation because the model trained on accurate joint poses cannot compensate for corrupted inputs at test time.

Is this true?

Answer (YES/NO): YES